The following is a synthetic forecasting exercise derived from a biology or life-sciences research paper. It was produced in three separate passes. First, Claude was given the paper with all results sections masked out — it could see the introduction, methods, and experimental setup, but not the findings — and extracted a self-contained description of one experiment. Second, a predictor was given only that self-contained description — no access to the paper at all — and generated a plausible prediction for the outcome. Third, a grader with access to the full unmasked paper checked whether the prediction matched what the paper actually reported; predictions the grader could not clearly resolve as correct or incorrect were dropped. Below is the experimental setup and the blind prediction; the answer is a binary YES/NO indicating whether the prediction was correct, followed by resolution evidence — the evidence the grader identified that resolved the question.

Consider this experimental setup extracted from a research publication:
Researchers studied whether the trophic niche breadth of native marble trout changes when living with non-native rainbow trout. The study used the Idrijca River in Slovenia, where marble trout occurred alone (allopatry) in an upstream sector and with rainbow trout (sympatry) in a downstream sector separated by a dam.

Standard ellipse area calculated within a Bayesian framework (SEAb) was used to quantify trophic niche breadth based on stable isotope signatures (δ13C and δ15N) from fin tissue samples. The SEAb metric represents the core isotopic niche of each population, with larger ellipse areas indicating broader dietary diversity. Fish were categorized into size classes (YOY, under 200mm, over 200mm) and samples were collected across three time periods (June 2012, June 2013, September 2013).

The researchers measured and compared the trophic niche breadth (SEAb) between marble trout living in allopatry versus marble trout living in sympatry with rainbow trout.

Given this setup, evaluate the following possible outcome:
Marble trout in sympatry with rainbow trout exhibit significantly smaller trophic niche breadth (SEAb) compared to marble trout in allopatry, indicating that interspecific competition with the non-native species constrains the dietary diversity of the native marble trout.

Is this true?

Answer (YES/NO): NO